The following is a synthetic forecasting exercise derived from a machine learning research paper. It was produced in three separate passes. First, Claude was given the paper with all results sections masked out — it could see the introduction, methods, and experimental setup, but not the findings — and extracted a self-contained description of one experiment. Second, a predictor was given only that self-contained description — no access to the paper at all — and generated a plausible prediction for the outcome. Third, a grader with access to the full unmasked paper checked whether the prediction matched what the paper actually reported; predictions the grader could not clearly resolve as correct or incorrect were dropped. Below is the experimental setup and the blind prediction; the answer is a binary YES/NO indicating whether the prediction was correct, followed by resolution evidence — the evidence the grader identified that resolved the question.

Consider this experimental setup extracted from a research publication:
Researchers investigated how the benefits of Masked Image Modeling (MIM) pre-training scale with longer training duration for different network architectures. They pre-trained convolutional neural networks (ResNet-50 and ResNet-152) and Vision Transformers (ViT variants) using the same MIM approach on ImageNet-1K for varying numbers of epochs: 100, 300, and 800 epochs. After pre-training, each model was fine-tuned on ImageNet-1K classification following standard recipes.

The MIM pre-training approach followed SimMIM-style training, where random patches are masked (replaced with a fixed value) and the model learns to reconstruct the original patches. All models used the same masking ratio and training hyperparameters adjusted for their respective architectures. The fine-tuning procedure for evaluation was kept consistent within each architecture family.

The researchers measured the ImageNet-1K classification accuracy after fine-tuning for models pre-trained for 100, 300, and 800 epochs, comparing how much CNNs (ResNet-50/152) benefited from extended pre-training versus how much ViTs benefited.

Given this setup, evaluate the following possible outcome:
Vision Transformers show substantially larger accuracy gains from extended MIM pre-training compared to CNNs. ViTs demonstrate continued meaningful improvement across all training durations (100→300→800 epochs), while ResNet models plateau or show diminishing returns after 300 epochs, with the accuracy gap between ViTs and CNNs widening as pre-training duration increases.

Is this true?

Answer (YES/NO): YES